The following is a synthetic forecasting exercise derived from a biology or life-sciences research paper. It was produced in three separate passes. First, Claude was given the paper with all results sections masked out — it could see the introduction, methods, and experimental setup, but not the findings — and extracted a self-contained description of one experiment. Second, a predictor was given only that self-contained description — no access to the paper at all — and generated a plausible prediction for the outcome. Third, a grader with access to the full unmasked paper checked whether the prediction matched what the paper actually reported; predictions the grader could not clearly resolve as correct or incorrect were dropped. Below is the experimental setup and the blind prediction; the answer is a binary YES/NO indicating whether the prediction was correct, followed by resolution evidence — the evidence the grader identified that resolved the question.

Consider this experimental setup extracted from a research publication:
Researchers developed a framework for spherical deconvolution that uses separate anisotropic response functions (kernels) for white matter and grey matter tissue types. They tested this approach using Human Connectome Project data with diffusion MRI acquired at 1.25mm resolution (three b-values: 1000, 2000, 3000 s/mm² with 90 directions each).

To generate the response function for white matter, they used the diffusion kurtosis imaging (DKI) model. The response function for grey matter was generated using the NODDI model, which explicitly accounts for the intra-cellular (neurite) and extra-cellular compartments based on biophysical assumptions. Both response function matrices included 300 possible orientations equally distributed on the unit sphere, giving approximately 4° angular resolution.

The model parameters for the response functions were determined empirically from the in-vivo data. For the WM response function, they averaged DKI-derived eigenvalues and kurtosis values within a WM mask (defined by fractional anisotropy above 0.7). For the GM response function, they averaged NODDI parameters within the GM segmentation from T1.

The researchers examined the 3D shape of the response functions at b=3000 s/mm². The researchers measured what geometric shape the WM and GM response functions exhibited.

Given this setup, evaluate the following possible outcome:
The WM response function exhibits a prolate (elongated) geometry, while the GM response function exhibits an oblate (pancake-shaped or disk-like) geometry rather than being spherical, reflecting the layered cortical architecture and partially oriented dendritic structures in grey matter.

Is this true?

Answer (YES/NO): NO